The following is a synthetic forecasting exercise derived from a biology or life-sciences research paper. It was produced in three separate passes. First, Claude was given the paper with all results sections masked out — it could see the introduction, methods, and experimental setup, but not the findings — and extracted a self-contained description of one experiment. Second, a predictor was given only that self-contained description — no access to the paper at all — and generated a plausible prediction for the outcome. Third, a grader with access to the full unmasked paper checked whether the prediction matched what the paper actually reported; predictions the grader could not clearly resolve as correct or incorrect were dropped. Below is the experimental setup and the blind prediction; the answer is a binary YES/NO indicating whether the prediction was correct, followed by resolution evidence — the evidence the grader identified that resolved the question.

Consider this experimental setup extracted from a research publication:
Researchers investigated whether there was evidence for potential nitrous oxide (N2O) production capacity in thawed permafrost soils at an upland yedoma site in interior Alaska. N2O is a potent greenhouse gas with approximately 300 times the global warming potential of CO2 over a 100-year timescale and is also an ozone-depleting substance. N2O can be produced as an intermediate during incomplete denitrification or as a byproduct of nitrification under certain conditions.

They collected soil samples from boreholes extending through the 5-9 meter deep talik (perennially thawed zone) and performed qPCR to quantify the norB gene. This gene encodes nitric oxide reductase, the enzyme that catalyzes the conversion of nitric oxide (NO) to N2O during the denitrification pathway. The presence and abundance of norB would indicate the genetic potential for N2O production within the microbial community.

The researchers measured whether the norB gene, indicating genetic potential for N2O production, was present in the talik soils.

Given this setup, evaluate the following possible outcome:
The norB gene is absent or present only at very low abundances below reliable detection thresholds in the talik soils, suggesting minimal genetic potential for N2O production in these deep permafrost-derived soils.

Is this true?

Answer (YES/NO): NO